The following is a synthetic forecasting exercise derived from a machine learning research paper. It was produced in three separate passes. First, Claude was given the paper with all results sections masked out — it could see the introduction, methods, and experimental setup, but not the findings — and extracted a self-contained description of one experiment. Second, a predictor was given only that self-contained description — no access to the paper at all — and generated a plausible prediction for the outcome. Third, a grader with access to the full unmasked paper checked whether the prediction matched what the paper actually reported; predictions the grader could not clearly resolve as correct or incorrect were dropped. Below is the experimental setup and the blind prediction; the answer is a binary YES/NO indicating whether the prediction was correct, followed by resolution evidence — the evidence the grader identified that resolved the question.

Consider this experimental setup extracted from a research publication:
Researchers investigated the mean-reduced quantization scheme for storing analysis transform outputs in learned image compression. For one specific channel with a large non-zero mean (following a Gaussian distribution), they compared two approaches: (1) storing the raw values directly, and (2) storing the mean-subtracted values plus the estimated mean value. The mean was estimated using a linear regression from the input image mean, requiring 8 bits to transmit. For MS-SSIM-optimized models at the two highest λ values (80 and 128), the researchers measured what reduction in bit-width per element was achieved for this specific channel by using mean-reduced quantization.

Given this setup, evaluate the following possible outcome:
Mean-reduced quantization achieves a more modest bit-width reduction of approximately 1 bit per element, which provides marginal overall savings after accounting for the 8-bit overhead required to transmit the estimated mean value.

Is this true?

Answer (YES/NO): NO